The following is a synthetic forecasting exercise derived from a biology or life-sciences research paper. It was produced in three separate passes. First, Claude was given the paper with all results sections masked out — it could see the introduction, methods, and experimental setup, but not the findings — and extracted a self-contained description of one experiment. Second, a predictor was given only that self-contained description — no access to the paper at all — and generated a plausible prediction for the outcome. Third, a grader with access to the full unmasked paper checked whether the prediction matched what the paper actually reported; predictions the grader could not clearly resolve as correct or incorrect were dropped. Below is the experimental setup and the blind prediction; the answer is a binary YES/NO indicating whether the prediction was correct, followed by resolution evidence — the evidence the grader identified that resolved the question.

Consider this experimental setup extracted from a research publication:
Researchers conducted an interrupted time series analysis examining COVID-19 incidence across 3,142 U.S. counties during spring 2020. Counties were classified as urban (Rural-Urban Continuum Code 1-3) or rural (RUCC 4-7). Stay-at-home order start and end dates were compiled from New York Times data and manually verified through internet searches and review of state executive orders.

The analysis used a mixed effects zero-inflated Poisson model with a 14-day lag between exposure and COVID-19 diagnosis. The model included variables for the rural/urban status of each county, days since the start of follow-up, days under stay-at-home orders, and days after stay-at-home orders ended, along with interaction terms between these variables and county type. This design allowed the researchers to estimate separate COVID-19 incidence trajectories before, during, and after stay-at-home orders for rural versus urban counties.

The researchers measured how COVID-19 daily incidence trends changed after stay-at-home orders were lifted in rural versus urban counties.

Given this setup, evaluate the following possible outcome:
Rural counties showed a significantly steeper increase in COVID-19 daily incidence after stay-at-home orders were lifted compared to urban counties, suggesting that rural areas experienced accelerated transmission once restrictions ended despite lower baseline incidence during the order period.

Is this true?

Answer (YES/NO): NO